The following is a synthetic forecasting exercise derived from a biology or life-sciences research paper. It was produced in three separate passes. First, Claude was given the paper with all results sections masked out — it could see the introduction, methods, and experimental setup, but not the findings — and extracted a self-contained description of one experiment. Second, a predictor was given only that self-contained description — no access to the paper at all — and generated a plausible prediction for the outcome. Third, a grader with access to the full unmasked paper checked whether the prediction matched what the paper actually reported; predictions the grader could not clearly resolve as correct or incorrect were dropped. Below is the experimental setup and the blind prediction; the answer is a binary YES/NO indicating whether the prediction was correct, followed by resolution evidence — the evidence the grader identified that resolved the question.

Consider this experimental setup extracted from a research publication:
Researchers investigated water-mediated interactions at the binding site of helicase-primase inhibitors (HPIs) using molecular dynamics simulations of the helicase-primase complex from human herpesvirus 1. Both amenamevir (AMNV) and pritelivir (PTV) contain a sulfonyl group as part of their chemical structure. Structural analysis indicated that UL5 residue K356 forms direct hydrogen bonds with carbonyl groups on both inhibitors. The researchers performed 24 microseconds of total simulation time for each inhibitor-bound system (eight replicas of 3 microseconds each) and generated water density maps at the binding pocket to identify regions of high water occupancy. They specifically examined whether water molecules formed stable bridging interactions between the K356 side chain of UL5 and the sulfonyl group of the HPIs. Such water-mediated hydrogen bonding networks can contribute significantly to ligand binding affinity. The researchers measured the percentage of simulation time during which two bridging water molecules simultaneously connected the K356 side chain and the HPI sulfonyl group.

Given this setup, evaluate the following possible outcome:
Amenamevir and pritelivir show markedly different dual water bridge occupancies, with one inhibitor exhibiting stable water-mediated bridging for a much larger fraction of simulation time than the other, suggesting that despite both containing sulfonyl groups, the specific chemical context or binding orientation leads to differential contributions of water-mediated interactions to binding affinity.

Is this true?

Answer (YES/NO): NO